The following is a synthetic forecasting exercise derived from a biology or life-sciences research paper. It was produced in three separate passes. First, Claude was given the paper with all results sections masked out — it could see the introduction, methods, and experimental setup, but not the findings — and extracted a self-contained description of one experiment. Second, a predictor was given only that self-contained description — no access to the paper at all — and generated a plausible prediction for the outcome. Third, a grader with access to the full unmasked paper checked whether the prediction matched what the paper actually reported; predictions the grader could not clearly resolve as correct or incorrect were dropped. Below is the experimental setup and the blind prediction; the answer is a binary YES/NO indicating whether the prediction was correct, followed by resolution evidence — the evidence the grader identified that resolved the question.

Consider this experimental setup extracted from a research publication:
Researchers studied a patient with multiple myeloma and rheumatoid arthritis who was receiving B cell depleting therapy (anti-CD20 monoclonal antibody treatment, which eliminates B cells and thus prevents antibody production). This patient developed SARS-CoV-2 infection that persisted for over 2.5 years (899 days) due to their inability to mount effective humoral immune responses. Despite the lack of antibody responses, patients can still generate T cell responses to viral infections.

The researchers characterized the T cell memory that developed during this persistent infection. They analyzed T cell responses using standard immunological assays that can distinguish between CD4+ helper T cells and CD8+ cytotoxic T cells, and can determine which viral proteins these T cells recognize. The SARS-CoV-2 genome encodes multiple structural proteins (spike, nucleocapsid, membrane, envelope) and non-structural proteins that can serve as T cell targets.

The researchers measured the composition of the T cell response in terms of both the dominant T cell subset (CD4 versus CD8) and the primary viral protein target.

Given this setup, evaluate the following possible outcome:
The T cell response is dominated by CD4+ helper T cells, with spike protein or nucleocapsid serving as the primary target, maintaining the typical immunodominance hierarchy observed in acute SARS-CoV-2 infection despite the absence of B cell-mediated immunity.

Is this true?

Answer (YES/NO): NO